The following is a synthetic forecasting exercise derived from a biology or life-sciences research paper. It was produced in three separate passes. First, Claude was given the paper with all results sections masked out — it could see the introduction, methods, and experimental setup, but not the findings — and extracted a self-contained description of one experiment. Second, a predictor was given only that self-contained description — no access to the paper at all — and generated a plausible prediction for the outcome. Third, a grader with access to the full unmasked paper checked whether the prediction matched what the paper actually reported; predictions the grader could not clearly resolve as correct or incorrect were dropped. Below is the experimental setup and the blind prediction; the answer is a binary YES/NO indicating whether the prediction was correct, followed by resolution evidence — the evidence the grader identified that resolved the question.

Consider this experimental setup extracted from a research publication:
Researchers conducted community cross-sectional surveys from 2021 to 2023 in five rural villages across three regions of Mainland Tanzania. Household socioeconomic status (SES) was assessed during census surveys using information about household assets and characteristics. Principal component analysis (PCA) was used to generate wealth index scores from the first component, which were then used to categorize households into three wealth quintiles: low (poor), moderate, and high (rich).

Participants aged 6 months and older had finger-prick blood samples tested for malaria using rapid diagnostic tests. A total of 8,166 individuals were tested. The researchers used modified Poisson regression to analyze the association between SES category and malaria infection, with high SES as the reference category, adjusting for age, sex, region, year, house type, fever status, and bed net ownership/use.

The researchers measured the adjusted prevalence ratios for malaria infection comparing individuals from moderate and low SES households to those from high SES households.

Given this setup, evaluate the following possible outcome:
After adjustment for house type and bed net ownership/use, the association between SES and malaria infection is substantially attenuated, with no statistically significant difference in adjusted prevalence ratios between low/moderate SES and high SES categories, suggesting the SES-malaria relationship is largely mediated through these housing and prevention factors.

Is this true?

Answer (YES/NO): NO